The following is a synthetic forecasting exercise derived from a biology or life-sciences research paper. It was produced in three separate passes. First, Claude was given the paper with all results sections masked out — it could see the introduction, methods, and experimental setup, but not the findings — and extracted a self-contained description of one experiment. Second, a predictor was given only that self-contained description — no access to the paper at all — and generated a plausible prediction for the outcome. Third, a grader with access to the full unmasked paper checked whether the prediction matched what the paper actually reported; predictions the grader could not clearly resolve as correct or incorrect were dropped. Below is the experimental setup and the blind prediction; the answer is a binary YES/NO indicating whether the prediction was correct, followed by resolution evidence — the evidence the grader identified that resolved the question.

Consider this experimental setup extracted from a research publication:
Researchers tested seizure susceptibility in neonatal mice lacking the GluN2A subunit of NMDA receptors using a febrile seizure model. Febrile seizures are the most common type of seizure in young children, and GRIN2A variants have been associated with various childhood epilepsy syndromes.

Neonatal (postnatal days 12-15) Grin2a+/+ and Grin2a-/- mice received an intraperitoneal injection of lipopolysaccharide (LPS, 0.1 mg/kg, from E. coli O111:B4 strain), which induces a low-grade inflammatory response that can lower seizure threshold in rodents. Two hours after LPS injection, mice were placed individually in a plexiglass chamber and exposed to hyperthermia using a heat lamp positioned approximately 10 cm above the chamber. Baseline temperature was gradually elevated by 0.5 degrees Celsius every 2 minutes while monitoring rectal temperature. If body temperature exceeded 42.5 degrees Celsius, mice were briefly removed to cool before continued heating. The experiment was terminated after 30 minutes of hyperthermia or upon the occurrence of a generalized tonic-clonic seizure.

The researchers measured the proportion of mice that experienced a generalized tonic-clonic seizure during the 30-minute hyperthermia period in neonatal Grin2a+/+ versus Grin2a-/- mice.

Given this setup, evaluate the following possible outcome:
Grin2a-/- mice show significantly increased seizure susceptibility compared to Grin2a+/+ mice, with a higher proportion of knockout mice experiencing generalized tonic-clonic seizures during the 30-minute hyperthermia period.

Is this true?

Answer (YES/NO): YES